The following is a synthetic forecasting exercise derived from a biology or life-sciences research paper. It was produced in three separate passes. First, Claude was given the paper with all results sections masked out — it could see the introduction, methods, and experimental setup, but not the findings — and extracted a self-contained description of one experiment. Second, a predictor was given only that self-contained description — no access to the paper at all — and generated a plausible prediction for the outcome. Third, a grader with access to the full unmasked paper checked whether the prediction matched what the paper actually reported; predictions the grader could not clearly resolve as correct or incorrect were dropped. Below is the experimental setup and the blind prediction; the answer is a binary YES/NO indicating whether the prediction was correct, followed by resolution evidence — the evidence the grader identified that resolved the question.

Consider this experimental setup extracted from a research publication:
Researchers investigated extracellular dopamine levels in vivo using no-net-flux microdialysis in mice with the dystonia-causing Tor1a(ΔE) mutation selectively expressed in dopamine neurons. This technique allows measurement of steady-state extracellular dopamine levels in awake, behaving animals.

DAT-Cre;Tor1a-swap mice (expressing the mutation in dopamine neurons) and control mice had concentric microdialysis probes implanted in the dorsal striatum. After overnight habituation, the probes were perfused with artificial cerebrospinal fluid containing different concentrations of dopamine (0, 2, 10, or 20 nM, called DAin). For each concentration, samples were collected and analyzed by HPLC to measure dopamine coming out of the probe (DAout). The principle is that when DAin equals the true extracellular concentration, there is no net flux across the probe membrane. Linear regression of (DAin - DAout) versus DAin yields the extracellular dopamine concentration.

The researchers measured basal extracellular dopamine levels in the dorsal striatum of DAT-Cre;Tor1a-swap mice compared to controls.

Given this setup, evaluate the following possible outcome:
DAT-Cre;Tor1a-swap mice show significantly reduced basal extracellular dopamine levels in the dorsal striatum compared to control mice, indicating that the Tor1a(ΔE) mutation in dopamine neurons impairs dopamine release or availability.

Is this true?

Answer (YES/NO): YES